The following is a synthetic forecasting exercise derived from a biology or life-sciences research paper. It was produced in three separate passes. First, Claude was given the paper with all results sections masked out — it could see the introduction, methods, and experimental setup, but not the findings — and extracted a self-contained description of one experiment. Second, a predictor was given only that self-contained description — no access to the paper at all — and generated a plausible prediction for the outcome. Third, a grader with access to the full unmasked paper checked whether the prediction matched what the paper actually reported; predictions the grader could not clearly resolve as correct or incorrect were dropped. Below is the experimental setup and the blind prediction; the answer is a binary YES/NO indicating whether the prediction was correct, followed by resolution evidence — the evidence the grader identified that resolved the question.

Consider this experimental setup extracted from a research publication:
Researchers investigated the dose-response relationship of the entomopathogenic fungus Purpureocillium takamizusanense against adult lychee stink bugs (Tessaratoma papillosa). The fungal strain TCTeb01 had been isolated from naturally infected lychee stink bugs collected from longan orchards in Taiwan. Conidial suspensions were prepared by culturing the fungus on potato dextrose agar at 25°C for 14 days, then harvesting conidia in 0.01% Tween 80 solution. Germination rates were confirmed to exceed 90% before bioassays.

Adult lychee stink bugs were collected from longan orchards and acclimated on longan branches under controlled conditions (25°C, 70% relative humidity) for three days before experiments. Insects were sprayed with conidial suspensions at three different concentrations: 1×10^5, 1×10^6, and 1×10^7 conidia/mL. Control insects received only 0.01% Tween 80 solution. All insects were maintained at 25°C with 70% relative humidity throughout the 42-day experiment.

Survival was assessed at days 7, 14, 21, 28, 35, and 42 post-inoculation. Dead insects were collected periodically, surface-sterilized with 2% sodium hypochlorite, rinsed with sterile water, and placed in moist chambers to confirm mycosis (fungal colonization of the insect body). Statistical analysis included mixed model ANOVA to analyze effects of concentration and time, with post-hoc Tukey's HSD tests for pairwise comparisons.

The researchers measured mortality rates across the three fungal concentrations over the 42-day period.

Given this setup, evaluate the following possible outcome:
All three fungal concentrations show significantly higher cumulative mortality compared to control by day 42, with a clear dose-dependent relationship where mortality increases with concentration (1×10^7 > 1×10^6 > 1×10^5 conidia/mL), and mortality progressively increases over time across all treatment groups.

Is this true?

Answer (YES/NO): NO